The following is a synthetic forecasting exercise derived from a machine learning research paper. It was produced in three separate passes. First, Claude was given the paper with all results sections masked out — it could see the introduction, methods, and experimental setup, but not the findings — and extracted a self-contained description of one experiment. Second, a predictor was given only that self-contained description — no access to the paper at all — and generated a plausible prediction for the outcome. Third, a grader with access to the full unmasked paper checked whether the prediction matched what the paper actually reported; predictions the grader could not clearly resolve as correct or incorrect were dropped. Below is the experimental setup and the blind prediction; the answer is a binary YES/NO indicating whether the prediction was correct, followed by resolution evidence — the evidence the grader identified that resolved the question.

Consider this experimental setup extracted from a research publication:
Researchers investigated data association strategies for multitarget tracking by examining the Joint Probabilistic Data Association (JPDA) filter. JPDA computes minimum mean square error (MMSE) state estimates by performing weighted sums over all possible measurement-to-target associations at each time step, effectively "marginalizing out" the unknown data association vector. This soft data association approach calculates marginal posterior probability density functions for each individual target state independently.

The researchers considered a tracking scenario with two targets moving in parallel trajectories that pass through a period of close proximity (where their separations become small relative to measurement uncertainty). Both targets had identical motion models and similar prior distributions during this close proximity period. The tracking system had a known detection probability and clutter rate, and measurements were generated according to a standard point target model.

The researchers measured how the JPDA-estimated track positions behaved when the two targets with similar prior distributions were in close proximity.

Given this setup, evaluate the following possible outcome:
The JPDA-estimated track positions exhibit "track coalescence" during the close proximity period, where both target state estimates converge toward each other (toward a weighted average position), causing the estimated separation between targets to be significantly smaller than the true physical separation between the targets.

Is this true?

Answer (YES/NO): YES